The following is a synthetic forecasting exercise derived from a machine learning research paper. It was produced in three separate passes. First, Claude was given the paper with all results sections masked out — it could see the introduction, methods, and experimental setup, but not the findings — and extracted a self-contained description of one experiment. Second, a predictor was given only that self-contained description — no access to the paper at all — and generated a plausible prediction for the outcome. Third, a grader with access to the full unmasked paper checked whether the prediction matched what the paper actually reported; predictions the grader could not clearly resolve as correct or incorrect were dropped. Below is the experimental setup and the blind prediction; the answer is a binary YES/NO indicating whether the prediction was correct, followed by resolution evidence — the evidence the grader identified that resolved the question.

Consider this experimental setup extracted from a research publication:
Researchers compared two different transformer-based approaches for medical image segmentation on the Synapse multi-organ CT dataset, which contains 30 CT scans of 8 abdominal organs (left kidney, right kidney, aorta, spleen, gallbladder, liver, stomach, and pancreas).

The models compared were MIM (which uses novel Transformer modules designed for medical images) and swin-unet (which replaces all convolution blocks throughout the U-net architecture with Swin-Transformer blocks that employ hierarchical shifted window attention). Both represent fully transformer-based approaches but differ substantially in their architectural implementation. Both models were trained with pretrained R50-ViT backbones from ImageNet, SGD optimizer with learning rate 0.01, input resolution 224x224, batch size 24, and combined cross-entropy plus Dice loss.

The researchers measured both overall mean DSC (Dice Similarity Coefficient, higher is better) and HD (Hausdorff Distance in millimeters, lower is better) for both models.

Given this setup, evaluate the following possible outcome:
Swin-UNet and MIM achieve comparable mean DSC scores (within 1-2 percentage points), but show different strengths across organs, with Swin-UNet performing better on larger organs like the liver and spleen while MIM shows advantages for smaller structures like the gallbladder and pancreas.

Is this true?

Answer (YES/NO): NO